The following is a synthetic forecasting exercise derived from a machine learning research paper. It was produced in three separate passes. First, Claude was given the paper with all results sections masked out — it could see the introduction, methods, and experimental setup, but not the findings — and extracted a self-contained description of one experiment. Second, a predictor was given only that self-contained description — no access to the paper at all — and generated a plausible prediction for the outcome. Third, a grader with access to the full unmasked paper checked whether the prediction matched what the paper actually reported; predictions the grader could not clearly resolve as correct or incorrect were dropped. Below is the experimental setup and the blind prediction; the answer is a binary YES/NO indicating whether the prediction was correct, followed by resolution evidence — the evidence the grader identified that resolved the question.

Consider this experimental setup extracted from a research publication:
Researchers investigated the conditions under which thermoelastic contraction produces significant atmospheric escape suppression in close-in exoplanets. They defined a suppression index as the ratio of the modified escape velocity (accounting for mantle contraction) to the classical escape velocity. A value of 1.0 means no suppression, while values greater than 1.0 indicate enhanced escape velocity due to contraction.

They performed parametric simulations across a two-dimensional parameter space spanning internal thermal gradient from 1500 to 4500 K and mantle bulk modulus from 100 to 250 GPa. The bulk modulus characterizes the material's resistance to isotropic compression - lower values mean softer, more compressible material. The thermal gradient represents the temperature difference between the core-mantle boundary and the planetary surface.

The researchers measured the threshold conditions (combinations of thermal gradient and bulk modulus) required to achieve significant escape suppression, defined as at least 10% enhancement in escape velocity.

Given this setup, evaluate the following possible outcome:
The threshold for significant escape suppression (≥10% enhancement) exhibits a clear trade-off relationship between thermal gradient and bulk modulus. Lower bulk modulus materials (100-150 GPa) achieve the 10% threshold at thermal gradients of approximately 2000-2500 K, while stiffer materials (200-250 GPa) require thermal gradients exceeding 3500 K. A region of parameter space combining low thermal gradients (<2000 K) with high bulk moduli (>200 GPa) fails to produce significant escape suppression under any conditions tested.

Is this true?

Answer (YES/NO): NO